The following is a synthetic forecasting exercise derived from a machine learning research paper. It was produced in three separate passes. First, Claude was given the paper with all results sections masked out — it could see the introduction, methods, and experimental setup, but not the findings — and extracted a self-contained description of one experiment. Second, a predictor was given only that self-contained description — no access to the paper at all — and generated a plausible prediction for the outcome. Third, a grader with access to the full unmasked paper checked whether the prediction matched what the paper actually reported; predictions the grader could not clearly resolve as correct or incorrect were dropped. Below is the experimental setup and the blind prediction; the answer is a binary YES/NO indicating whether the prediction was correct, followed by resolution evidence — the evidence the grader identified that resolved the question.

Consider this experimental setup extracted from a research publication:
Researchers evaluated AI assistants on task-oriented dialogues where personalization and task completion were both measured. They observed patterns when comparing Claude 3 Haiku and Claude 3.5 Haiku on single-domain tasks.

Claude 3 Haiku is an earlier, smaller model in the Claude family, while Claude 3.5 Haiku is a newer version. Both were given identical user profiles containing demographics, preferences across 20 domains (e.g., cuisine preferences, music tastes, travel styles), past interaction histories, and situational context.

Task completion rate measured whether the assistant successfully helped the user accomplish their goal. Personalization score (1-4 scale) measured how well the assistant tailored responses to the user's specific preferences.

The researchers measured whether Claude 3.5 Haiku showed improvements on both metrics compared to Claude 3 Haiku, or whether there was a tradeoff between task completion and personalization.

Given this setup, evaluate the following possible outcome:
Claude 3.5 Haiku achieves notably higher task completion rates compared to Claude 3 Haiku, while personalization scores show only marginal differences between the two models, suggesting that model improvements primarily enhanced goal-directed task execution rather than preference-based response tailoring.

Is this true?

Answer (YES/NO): NO